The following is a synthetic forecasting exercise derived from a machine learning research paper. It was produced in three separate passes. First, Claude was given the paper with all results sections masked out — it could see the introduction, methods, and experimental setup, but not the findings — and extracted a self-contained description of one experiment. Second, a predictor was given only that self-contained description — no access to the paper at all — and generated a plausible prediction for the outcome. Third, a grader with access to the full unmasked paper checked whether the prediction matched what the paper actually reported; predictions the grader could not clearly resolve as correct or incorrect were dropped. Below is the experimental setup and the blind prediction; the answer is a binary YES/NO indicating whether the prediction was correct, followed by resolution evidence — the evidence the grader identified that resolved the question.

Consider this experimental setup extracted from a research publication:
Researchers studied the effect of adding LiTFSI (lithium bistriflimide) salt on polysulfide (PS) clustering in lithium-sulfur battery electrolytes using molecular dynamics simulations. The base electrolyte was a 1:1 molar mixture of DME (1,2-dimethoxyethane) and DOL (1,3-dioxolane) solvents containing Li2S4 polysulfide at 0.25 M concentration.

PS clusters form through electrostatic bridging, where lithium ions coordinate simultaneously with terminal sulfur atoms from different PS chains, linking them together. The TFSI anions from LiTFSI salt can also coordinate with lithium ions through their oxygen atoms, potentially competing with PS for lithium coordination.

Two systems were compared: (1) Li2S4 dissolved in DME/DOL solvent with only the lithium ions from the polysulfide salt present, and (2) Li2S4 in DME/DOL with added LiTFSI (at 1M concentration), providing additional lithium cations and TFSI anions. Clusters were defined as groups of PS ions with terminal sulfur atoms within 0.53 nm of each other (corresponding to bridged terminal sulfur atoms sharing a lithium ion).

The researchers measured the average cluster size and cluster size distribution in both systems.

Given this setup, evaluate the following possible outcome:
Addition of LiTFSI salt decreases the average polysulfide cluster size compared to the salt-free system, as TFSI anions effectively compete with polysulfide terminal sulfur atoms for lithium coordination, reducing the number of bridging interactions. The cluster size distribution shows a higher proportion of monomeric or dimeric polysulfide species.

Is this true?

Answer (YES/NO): NO